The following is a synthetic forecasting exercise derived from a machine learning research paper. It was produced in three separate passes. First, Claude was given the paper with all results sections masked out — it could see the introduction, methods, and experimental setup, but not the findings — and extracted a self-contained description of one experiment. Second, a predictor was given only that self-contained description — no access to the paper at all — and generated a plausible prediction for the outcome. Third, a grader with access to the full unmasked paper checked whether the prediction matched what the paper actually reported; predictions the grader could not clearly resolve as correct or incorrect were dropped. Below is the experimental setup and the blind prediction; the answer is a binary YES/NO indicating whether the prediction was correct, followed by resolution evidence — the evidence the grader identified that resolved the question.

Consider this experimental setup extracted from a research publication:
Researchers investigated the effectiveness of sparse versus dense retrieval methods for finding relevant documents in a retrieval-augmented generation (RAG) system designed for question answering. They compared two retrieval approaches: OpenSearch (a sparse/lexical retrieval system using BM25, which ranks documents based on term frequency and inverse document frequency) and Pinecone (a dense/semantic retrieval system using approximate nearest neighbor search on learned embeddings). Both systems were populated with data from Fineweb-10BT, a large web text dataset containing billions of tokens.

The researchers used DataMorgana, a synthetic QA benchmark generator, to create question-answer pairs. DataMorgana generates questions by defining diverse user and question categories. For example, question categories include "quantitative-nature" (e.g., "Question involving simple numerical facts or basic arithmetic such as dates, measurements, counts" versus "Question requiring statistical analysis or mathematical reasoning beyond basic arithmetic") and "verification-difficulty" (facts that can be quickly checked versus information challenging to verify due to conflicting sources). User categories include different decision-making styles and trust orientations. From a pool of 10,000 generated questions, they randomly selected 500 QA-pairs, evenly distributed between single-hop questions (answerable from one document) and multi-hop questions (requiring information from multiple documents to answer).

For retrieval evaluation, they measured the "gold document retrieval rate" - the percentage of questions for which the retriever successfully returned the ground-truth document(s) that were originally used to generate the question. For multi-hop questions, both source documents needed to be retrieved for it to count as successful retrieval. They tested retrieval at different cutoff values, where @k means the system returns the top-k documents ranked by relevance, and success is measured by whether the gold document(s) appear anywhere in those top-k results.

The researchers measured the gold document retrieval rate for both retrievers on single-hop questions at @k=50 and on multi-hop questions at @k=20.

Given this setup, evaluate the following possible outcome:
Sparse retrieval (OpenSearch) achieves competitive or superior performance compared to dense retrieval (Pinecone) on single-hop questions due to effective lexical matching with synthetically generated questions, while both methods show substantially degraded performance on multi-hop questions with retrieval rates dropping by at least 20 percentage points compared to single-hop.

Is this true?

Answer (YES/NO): NO